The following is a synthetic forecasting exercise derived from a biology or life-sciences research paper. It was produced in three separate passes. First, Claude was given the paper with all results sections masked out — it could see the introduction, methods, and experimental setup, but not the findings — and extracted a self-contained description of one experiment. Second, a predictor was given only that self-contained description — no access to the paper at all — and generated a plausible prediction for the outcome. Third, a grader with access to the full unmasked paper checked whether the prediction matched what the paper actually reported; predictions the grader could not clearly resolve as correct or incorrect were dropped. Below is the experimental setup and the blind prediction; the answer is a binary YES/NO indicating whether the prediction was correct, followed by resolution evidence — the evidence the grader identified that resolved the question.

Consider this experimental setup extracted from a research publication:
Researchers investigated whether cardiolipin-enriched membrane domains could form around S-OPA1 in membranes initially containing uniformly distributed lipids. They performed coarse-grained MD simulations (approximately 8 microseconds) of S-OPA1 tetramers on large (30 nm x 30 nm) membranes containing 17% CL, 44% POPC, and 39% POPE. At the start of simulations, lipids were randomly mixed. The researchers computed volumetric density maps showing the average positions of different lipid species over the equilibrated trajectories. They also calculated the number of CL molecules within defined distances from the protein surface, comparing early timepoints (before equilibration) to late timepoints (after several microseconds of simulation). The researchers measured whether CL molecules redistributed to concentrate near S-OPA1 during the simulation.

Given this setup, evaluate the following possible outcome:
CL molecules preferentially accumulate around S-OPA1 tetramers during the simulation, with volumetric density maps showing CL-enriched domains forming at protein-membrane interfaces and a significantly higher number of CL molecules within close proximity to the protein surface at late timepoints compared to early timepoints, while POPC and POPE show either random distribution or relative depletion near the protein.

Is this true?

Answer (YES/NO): YES